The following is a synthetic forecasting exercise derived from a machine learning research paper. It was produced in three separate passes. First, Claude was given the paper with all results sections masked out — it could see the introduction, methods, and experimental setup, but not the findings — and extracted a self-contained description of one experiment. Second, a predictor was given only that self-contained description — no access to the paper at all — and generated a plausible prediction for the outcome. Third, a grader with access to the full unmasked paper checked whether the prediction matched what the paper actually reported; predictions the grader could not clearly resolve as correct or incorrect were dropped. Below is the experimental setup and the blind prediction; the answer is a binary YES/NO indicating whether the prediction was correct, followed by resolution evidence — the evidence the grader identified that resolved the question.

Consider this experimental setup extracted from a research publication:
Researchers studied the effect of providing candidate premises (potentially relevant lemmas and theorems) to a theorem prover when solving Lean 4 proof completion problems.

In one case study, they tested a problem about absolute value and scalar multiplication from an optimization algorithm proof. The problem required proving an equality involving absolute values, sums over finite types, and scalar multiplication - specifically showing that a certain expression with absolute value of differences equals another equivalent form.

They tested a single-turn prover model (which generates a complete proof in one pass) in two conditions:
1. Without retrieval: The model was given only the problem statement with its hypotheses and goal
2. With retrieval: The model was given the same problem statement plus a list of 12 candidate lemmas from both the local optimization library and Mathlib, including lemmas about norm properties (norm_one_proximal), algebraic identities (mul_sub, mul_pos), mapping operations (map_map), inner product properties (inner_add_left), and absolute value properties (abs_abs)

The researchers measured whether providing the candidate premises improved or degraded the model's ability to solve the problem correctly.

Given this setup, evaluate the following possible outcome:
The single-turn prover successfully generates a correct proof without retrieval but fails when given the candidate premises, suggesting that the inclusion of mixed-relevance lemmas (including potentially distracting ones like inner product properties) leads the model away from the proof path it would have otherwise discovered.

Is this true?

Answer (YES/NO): YES